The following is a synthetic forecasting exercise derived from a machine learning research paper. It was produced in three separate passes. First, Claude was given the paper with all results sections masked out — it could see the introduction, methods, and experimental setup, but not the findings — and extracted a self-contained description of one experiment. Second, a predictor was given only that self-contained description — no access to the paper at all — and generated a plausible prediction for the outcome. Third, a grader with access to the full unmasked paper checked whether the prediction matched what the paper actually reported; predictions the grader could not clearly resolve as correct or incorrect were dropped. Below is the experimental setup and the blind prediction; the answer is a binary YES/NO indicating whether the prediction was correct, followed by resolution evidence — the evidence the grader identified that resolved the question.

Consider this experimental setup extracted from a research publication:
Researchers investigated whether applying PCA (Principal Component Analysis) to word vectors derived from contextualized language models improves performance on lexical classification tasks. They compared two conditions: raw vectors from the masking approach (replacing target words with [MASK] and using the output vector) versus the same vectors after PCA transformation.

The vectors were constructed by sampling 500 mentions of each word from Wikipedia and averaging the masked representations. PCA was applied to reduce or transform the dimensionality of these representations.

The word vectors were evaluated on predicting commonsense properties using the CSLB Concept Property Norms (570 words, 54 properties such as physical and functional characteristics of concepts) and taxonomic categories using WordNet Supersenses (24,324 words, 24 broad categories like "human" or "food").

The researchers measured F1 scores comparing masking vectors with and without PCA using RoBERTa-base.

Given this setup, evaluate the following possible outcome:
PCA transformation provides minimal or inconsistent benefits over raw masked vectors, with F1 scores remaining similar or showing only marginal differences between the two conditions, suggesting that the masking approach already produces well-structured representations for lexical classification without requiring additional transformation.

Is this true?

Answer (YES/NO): NO